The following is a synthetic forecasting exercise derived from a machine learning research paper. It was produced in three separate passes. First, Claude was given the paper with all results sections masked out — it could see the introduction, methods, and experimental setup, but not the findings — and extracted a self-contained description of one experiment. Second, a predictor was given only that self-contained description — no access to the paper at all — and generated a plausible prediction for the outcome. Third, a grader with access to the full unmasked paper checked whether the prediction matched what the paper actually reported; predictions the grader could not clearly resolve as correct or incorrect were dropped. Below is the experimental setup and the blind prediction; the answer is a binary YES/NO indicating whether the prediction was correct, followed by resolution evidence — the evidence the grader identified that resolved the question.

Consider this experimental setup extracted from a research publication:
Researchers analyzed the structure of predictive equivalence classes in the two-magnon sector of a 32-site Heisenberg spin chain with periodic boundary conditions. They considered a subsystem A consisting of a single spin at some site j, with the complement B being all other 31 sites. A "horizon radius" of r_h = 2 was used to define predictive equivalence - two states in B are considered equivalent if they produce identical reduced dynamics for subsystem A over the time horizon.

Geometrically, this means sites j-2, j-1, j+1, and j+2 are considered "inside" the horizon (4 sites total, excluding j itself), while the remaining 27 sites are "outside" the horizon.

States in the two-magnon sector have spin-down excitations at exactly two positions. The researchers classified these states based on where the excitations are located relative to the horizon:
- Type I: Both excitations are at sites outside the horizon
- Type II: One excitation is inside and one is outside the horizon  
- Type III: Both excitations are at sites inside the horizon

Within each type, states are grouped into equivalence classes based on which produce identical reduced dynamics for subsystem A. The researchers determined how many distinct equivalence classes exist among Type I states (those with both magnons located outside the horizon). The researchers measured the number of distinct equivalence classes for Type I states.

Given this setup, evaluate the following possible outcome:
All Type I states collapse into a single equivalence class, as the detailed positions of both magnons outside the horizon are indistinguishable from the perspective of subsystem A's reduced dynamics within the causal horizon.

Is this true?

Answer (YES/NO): YES